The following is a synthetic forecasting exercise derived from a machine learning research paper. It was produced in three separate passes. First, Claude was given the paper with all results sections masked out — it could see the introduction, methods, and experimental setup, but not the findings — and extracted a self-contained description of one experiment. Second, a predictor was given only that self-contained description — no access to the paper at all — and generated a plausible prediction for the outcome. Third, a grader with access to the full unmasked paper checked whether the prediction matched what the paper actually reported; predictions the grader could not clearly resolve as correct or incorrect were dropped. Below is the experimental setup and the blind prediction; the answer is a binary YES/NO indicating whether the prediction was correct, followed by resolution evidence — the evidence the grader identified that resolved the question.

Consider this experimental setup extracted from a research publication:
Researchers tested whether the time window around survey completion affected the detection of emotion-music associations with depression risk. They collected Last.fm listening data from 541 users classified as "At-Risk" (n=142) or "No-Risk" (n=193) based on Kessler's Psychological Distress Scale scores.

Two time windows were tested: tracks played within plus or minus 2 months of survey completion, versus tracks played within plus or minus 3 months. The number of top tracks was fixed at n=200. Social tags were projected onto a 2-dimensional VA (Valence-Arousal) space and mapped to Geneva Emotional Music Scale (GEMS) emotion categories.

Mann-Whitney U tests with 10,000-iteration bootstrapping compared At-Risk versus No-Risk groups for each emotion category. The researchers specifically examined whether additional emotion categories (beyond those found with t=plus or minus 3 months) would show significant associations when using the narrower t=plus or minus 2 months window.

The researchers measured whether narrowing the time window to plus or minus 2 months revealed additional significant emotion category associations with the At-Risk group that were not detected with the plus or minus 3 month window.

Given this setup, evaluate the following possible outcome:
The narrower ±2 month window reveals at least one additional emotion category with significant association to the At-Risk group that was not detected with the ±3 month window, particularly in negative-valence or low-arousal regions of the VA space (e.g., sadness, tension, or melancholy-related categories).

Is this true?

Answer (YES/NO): NO